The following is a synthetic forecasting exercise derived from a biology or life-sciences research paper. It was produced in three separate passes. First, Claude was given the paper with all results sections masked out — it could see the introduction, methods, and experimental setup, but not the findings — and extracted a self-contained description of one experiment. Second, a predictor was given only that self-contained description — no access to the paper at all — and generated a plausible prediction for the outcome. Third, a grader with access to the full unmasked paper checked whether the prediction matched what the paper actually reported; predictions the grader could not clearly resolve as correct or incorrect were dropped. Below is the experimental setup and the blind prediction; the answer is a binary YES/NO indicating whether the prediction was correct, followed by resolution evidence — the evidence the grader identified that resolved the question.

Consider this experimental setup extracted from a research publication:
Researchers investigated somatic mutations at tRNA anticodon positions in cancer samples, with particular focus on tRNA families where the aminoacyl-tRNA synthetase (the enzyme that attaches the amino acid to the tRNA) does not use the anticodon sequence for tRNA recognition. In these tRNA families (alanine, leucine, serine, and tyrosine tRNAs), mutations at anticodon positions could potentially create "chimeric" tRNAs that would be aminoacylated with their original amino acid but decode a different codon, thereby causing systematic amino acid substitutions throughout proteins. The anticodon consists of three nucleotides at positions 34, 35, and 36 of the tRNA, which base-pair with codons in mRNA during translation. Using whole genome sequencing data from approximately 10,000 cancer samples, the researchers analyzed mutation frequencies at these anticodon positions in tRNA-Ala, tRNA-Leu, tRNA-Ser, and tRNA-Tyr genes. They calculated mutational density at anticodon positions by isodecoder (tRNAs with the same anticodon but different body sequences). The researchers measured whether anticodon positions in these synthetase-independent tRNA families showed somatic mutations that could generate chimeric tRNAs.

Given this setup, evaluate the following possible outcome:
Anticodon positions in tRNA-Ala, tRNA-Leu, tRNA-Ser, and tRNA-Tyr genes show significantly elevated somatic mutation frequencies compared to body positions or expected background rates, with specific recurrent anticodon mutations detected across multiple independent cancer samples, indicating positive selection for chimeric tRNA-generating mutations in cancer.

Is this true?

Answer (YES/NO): NO